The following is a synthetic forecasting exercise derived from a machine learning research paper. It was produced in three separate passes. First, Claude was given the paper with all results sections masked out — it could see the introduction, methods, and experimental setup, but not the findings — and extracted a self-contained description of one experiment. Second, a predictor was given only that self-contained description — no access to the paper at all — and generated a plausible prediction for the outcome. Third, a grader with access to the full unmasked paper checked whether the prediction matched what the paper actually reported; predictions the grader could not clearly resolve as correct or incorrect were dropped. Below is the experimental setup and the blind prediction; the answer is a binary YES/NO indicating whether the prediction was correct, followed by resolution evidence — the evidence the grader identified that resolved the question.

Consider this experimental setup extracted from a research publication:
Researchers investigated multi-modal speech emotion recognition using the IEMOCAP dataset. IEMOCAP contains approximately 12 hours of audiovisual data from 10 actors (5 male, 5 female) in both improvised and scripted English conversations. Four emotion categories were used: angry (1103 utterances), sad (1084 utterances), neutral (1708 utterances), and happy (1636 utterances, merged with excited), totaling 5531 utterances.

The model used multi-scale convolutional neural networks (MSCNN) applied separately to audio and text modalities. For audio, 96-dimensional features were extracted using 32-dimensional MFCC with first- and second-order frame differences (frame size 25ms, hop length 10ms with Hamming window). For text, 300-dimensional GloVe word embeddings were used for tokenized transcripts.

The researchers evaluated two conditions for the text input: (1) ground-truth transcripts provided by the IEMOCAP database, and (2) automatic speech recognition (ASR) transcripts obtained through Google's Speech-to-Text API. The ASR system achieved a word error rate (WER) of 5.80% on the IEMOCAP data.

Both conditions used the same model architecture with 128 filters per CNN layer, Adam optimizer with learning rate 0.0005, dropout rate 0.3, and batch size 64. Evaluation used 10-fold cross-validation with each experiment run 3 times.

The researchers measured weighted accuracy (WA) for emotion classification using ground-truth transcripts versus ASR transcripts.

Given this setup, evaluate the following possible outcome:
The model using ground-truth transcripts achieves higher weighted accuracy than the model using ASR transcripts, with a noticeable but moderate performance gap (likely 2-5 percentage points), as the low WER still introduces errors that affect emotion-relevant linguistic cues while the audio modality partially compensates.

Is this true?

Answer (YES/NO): YES